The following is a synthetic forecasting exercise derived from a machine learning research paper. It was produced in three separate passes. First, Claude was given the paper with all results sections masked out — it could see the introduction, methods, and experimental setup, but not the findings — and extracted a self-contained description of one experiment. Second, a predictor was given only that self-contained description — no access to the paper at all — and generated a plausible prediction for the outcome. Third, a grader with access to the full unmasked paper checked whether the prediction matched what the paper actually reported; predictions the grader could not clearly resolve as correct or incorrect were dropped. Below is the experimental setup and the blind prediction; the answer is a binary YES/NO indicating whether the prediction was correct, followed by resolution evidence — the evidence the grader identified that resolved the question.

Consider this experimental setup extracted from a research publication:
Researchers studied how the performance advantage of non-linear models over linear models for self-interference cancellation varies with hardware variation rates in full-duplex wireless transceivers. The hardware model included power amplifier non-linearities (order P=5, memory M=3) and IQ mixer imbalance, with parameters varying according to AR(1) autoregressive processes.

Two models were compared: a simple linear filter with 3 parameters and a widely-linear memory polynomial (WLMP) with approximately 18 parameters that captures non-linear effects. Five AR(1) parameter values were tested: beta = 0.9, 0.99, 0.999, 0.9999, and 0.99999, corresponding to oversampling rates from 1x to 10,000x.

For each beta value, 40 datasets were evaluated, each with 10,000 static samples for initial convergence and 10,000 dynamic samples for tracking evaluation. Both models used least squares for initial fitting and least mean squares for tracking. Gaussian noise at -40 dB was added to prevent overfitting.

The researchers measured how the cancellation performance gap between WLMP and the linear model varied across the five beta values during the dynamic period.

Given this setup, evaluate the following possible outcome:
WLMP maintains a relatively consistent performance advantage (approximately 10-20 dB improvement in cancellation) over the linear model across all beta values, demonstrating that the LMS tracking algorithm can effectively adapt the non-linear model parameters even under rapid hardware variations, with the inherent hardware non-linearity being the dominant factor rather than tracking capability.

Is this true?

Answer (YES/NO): NO